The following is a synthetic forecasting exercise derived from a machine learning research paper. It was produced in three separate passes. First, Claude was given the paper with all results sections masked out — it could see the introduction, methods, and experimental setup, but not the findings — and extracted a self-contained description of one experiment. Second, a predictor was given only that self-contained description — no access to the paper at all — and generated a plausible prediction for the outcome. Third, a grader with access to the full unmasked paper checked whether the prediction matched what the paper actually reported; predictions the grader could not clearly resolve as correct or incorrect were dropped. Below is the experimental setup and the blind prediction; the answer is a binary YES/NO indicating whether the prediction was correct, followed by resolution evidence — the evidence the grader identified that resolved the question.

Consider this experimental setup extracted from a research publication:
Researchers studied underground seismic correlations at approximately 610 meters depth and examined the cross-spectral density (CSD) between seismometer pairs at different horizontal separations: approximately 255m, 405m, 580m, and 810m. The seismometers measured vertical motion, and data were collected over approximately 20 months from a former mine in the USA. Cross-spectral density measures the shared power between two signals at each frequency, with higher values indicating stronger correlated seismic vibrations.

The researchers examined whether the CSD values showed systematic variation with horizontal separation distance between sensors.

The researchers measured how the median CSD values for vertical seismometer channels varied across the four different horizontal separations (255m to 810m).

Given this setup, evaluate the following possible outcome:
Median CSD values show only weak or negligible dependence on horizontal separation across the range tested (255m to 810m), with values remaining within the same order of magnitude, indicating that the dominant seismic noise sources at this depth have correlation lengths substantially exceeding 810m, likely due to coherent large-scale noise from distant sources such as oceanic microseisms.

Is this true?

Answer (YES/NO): YES